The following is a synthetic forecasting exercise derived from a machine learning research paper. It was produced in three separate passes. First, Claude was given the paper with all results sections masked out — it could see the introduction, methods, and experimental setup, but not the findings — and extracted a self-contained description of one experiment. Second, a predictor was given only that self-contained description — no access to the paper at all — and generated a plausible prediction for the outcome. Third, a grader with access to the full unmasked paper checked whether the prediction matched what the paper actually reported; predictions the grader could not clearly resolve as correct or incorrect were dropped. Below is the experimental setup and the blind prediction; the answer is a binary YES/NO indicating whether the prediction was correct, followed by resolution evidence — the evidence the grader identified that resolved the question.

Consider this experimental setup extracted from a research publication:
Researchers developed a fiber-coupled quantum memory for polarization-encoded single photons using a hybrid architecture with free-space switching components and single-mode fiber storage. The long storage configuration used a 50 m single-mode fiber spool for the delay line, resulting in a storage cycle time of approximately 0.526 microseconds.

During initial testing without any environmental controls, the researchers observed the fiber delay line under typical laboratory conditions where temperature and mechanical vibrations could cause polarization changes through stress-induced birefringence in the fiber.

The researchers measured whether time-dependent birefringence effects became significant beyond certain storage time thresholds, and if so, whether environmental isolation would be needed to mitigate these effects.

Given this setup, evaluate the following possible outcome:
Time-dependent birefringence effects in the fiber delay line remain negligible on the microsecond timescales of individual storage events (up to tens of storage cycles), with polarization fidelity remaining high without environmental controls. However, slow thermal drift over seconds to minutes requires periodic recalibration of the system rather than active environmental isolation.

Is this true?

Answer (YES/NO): NO